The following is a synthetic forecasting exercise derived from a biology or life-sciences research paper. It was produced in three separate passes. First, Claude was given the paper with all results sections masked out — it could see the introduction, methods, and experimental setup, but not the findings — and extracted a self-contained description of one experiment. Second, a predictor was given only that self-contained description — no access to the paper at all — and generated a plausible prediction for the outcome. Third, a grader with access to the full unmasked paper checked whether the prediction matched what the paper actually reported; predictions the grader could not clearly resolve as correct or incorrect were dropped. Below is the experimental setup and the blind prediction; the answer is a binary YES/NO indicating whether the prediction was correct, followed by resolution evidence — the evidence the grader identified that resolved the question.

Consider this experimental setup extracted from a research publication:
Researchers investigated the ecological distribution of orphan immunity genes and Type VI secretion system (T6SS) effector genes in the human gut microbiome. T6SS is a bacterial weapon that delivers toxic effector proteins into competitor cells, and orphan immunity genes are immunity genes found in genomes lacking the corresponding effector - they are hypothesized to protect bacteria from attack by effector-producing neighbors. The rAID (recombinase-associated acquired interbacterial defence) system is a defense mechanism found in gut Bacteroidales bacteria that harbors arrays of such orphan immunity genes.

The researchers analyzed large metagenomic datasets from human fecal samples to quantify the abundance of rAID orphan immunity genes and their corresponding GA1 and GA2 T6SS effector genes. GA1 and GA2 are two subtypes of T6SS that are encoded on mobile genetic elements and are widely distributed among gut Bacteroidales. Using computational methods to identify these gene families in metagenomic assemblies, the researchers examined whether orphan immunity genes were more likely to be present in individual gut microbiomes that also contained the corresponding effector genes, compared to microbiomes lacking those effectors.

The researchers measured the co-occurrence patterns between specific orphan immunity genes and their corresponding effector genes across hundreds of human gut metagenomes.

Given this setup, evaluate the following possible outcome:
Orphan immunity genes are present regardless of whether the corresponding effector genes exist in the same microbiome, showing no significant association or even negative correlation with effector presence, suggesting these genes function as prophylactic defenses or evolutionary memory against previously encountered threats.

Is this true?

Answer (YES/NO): NO